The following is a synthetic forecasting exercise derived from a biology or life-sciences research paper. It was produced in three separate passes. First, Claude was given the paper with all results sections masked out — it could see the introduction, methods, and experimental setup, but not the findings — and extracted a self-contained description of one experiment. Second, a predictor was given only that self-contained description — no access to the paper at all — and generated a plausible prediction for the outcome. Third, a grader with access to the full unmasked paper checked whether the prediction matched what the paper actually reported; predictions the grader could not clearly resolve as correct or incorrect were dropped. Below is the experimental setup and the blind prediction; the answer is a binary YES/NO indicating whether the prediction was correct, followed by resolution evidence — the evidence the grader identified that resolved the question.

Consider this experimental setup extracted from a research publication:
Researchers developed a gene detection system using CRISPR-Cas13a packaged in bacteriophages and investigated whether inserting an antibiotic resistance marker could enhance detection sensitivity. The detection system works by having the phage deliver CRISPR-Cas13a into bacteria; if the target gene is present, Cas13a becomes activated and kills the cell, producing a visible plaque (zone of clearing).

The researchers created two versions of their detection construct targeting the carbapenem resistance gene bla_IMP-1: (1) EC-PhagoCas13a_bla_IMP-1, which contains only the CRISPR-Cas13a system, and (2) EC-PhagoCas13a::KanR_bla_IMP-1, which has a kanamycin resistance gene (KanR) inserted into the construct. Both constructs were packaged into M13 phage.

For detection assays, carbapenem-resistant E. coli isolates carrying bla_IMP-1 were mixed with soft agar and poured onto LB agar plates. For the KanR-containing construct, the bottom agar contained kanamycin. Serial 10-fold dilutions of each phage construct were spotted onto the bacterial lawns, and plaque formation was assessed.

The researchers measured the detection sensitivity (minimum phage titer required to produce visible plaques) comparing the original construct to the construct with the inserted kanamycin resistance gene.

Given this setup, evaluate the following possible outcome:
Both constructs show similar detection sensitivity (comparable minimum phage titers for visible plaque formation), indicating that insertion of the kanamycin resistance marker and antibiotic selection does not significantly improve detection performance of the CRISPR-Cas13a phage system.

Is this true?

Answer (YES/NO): NO